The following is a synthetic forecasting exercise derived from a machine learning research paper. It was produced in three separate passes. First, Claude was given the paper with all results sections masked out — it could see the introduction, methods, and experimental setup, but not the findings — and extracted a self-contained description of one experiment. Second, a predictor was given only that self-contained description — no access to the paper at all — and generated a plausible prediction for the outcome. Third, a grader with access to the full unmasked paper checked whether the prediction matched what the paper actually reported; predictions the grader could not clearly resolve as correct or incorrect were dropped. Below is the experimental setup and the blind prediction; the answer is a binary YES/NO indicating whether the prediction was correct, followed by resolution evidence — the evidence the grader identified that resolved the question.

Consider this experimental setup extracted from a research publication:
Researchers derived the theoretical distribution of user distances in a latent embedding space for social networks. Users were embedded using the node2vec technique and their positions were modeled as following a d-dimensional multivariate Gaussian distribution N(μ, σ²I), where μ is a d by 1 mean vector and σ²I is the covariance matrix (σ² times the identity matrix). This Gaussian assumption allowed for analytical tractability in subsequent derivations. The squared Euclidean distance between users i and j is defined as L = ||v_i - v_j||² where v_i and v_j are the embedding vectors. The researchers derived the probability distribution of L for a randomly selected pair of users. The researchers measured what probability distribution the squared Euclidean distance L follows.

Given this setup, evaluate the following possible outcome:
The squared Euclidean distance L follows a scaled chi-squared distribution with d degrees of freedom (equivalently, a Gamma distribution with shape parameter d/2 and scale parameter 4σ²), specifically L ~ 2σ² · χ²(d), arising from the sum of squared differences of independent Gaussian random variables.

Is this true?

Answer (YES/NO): YES